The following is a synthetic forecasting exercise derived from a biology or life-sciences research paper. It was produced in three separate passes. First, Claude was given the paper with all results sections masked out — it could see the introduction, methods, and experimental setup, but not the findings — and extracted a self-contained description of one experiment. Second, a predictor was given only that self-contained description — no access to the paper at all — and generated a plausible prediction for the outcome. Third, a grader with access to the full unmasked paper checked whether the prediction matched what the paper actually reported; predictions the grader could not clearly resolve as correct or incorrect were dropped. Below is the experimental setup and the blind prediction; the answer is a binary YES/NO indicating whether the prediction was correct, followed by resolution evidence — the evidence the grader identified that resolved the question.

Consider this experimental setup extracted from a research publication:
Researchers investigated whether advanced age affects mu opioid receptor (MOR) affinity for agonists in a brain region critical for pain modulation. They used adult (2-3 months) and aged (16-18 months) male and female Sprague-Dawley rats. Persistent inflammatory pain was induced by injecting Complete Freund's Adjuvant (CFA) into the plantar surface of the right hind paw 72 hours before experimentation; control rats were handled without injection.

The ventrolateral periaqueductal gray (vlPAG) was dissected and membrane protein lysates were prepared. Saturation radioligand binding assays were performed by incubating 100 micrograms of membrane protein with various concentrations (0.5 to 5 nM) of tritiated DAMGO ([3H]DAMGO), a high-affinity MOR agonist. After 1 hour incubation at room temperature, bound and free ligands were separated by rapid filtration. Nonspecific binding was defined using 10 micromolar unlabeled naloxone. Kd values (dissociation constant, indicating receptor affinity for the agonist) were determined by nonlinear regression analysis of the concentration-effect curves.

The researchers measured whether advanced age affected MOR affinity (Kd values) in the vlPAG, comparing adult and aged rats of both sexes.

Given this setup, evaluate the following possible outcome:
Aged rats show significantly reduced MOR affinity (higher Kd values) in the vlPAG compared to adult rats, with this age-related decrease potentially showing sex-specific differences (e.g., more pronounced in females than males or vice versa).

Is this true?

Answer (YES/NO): NO